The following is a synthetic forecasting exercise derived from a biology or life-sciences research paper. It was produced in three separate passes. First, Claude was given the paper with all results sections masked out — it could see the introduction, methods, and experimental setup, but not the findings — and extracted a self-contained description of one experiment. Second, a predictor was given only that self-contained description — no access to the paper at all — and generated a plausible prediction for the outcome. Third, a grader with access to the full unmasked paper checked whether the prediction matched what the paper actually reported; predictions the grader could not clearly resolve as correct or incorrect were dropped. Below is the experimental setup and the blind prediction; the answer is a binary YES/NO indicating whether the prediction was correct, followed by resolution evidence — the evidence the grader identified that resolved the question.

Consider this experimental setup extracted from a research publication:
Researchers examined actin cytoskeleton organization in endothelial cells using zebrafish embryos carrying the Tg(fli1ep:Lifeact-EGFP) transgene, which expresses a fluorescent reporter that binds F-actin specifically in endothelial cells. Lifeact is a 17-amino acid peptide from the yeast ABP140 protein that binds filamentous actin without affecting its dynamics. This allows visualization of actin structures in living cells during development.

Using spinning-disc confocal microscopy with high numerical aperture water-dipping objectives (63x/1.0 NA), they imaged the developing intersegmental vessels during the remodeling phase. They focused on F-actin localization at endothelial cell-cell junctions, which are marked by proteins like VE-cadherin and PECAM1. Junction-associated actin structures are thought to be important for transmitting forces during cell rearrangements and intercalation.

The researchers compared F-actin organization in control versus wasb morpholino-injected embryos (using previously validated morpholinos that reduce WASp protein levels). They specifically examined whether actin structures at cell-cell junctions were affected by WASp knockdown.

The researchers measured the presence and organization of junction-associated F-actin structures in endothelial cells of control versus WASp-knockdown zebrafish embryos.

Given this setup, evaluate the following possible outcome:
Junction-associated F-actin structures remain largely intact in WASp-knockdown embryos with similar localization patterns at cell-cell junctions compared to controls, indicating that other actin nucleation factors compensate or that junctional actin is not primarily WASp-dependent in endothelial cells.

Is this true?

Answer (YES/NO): NO